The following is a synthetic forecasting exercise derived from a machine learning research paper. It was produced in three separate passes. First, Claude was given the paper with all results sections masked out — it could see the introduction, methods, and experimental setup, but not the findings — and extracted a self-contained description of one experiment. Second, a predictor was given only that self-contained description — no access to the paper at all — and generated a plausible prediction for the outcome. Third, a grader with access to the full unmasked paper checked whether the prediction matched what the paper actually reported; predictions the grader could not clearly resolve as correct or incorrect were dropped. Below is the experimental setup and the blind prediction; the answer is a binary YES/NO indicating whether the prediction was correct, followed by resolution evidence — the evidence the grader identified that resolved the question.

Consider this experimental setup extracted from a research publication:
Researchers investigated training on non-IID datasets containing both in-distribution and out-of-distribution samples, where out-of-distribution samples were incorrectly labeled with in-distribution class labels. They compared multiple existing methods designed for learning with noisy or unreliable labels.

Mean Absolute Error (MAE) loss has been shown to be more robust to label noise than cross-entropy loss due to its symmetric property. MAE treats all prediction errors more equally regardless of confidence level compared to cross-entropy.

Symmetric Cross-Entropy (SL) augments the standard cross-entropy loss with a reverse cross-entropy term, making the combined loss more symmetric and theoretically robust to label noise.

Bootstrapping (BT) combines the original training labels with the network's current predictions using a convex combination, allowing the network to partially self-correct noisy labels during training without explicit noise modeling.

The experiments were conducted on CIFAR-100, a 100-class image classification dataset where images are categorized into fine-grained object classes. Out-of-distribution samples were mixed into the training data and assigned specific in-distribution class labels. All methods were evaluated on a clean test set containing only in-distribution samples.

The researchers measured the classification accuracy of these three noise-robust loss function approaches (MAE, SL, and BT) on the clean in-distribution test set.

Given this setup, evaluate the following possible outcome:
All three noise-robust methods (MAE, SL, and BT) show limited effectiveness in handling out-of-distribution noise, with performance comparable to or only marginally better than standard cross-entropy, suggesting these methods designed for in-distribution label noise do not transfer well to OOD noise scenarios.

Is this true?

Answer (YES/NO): NO